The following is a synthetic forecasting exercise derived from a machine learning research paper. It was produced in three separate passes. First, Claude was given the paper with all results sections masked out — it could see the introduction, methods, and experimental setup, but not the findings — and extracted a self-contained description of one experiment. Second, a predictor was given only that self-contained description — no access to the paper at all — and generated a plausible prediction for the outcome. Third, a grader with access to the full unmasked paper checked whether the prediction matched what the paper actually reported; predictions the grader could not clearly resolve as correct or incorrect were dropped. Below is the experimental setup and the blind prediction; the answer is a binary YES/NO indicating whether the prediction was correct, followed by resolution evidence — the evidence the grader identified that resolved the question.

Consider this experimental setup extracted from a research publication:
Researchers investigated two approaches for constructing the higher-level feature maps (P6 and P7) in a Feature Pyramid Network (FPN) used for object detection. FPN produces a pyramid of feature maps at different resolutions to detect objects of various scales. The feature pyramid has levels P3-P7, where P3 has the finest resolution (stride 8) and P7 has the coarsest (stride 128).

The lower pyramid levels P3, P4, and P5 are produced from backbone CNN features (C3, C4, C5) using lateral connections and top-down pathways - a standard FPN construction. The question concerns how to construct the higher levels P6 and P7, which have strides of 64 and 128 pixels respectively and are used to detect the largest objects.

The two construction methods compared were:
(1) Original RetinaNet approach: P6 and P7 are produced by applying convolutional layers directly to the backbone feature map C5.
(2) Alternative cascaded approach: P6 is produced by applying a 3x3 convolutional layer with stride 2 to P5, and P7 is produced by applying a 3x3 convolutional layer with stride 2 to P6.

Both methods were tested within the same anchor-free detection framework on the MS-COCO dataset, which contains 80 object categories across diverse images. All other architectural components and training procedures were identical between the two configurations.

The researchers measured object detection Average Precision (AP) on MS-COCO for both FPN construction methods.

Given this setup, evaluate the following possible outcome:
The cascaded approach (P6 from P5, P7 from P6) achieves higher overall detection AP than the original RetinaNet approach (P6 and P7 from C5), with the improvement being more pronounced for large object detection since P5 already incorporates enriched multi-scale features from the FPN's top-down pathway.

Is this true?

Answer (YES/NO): NO